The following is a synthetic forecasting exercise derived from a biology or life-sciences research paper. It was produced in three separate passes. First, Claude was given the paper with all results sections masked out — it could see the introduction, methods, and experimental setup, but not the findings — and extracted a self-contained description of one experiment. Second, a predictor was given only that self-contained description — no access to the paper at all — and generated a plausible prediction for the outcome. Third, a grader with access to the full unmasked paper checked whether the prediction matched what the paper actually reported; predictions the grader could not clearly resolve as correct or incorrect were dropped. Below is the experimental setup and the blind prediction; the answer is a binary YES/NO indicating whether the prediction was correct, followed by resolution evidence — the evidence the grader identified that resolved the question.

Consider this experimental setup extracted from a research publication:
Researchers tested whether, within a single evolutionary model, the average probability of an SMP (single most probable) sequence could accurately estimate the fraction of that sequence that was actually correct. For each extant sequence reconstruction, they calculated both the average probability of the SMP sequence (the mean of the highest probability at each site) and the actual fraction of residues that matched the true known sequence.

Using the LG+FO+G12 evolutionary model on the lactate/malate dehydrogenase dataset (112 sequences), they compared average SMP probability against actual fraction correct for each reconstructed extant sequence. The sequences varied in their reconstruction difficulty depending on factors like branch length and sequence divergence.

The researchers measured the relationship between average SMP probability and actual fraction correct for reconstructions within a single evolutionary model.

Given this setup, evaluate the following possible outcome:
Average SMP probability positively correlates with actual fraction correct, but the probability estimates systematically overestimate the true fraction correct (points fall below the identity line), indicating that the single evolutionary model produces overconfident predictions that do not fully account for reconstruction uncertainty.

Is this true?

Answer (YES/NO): NO